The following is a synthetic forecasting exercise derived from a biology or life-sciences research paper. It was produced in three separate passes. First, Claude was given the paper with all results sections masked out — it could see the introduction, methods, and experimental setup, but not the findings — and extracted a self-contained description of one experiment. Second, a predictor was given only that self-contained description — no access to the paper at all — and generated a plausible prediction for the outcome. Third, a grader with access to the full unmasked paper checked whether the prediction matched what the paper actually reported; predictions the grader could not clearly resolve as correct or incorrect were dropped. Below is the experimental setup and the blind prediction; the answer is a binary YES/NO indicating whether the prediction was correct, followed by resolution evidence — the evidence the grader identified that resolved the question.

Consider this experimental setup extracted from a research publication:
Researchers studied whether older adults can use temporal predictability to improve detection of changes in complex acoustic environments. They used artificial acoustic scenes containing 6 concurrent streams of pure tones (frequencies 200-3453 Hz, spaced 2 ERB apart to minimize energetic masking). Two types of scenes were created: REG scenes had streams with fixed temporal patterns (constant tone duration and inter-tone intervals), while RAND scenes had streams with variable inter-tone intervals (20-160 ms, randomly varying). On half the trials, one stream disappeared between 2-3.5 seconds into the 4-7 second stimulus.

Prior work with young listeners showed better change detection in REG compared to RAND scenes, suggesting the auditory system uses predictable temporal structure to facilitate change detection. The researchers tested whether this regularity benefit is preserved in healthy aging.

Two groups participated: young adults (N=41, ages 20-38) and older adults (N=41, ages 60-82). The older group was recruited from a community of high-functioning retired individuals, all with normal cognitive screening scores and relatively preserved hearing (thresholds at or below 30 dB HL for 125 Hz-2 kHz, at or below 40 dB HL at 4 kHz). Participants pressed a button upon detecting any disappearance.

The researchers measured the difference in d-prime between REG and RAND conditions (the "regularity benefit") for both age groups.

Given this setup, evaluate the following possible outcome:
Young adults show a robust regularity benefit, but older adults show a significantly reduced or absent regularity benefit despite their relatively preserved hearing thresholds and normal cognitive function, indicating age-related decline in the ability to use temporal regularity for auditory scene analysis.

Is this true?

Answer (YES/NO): NO